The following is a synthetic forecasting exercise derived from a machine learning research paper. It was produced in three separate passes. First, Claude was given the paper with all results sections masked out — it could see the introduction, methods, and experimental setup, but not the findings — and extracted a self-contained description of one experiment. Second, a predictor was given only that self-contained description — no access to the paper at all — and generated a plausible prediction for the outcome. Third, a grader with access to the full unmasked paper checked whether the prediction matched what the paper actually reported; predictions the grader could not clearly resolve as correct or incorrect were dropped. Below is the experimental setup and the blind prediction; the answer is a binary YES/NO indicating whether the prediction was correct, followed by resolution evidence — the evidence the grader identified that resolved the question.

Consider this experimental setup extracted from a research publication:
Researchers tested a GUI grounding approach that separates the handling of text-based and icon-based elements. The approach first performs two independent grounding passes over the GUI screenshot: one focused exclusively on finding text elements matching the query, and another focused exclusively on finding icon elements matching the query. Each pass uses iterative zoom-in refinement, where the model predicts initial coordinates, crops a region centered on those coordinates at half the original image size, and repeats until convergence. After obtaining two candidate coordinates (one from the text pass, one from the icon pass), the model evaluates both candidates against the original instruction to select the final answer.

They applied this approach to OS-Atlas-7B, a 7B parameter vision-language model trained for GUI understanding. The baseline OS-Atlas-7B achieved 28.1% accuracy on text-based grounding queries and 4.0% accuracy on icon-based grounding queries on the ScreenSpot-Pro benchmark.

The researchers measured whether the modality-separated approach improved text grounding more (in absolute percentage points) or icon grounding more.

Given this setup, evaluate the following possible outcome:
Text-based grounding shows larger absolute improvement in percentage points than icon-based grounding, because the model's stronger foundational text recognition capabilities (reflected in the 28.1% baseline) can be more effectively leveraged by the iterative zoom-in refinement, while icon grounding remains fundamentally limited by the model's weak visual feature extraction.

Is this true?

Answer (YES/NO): YES